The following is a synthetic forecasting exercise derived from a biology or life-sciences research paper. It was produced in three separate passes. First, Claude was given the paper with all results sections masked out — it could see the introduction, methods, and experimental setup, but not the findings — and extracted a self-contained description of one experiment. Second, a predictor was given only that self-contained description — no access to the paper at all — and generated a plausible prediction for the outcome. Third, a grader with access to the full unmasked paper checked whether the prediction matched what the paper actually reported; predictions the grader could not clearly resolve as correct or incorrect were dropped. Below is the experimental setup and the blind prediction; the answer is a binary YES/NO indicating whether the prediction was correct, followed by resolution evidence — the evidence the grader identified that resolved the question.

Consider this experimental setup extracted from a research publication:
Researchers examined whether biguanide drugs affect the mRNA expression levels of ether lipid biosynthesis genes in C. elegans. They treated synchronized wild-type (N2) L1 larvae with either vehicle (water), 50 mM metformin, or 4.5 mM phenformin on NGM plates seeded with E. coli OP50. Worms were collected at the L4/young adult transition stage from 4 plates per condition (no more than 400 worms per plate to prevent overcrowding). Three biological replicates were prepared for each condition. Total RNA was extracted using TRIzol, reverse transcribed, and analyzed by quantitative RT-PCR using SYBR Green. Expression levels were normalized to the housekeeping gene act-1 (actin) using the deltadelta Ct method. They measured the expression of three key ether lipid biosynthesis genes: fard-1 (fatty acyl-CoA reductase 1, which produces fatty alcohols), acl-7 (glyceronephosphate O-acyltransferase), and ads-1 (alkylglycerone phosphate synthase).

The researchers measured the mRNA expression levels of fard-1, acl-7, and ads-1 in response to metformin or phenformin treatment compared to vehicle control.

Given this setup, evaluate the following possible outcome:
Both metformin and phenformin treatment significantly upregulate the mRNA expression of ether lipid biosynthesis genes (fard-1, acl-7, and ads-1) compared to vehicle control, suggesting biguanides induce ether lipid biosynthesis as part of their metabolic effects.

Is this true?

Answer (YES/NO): NO